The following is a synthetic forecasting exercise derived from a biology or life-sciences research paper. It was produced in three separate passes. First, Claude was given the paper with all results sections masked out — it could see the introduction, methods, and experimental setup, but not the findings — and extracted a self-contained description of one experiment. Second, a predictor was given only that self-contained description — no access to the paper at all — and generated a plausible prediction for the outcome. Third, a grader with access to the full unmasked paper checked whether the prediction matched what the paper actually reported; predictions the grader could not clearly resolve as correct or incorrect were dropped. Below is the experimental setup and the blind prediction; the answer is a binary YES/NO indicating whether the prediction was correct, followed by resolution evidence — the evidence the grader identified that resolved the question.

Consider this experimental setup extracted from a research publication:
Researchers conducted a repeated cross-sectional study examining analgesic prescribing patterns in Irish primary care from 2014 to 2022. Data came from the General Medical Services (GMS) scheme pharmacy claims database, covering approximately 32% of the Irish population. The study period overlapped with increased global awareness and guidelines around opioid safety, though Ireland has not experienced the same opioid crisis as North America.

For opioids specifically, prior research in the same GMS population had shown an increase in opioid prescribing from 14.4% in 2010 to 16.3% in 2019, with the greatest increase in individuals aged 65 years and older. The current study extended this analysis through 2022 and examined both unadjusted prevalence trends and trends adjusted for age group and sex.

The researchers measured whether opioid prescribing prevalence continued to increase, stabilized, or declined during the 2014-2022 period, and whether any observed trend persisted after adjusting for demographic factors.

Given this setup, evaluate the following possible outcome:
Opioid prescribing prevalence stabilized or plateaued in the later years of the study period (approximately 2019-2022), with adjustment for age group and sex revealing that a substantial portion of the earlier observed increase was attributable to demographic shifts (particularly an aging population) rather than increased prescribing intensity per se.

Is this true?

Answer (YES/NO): NO